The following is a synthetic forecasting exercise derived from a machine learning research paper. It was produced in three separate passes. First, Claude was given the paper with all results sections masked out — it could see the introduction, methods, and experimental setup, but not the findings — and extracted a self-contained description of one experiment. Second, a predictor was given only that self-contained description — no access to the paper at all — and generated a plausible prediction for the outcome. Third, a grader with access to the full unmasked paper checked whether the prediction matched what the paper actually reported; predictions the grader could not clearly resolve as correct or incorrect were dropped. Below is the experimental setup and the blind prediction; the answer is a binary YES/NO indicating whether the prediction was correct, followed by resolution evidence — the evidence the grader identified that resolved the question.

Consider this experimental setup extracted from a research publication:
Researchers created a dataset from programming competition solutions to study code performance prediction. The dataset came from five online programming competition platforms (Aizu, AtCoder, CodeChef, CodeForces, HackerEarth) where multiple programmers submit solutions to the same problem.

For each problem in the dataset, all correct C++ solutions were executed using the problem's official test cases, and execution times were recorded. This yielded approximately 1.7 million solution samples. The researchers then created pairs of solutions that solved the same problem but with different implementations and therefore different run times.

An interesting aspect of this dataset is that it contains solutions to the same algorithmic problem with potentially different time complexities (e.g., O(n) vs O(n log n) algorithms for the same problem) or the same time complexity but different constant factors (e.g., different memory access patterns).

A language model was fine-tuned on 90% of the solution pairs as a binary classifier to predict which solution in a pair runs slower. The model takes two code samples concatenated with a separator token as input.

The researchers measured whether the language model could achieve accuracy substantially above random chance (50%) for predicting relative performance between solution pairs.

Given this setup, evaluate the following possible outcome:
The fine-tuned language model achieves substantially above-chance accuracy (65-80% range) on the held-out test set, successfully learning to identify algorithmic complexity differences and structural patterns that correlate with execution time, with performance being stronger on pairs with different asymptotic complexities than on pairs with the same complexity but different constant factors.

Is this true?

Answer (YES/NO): NO